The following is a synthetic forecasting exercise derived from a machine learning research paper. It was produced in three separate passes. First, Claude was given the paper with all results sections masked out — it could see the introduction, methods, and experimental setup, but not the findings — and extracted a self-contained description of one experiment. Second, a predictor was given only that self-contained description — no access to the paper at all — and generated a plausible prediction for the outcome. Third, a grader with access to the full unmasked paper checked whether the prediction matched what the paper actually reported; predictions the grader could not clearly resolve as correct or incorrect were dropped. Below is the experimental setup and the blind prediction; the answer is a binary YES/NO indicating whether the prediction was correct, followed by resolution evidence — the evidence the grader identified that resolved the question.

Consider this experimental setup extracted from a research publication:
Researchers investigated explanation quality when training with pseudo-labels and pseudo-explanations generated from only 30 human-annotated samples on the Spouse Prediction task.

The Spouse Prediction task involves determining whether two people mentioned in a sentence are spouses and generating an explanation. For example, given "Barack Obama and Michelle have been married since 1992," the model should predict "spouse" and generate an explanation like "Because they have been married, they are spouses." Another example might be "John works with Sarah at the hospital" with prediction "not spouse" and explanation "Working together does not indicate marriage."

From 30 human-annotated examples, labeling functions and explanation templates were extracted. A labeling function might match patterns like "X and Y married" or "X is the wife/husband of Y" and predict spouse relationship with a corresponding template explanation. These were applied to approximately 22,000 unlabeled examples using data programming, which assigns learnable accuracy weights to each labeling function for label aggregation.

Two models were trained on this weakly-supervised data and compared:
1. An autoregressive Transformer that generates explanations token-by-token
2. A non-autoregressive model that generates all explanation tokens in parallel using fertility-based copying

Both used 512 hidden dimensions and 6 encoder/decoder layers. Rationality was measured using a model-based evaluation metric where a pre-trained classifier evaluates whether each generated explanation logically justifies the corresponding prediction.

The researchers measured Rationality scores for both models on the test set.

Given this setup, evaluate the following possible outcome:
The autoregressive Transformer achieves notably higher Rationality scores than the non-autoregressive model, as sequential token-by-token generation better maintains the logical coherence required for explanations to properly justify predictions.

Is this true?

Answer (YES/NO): NO